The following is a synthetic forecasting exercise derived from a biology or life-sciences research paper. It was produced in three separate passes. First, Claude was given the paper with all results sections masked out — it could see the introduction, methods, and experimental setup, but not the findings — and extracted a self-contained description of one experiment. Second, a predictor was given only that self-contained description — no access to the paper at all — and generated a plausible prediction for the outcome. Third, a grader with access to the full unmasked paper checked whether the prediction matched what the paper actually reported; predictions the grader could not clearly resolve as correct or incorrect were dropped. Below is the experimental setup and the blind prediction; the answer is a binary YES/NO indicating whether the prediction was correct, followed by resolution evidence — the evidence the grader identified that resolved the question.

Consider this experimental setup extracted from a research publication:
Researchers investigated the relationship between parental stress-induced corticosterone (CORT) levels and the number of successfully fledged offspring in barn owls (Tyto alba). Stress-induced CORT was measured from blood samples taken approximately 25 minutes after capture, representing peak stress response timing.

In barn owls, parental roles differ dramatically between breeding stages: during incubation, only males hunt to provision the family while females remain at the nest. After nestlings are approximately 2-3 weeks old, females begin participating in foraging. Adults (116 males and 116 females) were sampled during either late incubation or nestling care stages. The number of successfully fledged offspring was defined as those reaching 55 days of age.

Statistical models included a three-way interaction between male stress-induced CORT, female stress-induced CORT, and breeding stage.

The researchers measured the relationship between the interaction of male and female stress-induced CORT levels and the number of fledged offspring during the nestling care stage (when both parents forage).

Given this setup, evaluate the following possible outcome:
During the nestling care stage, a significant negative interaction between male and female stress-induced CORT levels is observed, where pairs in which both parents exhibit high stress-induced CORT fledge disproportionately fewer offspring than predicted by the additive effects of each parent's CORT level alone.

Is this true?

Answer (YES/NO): YES